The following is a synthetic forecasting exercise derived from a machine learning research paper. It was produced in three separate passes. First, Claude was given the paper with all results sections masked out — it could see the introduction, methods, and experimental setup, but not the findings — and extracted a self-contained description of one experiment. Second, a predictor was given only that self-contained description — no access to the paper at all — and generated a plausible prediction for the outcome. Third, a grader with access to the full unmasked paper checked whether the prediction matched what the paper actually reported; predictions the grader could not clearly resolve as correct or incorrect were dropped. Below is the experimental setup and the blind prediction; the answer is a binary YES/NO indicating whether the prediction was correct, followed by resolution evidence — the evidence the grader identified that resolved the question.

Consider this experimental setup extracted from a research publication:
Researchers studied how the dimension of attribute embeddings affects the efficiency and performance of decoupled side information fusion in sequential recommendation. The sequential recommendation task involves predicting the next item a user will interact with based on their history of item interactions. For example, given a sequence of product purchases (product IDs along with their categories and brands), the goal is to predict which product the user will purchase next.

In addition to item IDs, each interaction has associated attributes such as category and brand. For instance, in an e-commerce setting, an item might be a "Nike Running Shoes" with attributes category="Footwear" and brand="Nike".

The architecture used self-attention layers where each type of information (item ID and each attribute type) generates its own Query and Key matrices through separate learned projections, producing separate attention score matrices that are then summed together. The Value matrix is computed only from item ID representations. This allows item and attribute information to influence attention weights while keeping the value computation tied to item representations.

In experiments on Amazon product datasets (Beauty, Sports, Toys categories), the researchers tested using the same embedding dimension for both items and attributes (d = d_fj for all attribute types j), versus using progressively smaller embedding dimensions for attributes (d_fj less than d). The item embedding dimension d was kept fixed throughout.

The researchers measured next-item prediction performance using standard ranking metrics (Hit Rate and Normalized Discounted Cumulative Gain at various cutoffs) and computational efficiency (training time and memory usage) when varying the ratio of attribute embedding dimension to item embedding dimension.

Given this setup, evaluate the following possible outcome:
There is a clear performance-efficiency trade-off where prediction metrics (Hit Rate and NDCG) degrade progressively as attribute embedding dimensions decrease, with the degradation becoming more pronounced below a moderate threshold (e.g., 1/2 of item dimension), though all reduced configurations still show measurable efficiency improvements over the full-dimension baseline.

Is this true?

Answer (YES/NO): NO